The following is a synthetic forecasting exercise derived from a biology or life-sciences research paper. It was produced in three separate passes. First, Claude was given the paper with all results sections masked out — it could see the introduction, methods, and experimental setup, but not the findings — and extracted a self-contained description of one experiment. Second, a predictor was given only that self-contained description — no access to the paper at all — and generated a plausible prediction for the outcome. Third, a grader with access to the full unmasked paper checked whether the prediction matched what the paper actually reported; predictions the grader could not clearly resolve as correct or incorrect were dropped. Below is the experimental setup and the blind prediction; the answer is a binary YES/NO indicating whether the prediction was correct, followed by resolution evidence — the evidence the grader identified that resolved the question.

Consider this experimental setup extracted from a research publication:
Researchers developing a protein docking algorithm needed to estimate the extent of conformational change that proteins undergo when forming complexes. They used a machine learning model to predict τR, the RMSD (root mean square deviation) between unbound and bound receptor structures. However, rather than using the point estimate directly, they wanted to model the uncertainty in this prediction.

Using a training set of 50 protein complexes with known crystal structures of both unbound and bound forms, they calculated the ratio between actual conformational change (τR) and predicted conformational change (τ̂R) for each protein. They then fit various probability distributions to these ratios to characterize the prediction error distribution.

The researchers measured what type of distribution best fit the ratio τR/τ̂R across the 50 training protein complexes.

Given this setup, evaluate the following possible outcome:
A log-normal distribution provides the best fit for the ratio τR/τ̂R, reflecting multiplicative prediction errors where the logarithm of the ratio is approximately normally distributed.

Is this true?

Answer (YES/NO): NO